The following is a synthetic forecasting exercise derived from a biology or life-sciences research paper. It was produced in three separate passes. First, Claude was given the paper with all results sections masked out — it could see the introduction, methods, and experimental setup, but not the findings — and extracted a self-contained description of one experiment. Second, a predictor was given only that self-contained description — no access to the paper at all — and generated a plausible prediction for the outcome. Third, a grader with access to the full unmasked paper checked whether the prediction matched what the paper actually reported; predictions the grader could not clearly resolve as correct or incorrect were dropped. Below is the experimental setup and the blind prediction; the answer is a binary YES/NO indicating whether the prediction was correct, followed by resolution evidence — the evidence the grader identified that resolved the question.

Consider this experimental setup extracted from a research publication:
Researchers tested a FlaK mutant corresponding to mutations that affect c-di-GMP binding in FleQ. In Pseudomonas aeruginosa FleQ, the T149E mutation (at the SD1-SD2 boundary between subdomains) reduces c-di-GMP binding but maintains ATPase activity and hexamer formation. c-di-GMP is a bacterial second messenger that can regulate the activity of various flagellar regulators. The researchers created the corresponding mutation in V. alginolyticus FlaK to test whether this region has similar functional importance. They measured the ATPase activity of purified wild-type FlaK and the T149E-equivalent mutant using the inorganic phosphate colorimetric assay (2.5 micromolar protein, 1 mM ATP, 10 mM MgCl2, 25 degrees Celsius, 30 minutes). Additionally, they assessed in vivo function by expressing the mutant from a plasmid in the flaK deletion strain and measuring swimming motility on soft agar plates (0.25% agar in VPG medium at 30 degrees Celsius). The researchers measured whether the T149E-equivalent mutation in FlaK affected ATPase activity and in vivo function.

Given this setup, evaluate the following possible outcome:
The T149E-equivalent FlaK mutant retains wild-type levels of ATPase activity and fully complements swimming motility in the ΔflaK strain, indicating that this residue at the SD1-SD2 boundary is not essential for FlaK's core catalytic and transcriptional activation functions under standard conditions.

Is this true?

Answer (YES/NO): YES